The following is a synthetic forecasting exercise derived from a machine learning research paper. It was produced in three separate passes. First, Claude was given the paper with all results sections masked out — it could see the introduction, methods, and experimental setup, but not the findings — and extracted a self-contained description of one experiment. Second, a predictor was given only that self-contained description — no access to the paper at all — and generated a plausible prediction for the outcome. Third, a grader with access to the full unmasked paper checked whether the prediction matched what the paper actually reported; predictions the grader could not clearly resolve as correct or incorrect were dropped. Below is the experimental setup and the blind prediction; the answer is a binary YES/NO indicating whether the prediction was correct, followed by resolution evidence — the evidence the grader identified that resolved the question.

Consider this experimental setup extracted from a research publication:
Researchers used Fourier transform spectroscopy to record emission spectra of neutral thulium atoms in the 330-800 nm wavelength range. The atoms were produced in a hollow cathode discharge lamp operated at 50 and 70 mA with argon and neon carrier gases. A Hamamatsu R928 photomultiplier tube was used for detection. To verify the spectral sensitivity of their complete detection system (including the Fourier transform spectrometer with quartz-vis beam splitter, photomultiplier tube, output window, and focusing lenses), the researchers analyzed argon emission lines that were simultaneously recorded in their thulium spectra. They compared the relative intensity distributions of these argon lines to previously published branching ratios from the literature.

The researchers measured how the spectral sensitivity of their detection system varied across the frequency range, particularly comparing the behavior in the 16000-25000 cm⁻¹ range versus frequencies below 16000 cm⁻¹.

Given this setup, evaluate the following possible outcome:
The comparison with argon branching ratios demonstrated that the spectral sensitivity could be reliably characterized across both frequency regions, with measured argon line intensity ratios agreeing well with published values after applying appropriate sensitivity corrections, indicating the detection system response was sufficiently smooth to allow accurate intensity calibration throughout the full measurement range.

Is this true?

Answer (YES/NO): NO